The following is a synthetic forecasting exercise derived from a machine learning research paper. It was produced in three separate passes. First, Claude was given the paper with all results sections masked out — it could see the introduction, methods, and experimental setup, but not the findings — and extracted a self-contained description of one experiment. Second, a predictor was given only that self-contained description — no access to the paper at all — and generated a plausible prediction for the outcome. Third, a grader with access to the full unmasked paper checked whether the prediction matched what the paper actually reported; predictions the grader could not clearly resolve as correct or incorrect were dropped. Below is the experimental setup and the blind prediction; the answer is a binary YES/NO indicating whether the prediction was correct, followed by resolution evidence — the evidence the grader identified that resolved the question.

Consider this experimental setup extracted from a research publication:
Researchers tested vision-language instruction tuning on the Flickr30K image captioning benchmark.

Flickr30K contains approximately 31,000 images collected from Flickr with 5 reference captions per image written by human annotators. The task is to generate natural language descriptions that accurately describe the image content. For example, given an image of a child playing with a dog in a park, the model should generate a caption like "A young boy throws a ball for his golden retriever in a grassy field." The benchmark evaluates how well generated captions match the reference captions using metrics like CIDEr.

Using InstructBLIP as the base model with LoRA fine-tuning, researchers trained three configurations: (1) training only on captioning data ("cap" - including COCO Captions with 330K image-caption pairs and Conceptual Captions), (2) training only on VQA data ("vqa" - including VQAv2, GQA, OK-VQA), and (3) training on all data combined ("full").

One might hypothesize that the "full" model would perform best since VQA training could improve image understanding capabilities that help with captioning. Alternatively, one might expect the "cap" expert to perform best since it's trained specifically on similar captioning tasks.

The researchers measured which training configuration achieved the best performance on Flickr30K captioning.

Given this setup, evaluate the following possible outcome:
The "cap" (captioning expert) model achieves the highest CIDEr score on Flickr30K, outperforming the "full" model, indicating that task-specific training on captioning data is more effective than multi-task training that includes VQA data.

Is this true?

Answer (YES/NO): YES